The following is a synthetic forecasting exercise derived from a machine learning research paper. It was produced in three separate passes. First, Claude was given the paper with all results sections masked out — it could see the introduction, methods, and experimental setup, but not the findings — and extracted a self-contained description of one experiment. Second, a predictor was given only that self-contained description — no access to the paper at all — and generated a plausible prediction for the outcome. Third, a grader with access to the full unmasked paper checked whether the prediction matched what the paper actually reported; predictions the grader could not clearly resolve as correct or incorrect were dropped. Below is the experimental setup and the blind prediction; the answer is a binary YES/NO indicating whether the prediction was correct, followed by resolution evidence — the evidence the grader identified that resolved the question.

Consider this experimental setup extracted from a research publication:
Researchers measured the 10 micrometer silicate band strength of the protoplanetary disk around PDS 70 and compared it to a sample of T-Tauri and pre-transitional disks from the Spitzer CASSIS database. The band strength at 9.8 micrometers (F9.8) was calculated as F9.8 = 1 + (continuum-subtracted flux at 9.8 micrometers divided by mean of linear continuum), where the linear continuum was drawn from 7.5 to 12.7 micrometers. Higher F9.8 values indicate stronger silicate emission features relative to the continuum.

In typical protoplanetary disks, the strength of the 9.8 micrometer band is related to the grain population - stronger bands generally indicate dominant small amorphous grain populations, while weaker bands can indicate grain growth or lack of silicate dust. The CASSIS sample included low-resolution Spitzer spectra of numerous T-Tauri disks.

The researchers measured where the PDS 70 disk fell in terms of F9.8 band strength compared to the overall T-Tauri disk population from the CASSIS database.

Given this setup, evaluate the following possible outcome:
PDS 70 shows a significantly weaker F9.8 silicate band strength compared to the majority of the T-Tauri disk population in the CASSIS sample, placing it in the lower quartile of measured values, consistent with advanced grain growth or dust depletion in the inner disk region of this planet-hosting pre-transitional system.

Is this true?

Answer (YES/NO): NO